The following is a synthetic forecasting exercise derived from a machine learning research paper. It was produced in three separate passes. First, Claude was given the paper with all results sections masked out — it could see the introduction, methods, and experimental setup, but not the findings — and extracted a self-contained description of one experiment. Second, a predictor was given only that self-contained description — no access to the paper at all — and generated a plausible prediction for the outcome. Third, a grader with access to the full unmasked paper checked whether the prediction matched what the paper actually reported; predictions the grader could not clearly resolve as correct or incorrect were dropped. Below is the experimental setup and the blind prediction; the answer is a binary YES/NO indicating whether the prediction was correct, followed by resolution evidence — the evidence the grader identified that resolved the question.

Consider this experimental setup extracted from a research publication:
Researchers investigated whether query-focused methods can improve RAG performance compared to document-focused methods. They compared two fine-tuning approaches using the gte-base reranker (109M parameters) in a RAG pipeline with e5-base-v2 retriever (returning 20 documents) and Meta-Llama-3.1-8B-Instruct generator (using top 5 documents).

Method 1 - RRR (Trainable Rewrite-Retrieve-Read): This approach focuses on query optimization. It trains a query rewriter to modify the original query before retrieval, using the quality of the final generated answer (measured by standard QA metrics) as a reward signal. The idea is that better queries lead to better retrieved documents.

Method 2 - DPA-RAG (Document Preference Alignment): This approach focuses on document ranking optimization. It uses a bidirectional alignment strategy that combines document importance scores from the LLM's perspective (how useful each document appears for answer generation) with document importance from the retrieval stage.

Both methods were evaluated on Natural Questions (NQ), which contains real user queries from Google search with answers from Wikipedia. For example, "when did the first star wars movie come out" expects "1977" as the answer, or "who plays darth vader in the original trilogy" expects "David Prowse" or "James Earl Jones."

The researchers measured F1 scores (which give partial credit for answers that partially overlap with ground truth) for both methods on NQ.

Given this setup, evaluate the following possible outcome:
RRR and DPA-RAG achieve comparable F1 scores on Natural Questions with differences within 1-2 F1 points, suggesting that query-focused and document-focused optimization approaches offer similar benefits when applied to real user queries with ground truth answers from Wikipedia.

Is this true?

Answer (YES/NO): YES